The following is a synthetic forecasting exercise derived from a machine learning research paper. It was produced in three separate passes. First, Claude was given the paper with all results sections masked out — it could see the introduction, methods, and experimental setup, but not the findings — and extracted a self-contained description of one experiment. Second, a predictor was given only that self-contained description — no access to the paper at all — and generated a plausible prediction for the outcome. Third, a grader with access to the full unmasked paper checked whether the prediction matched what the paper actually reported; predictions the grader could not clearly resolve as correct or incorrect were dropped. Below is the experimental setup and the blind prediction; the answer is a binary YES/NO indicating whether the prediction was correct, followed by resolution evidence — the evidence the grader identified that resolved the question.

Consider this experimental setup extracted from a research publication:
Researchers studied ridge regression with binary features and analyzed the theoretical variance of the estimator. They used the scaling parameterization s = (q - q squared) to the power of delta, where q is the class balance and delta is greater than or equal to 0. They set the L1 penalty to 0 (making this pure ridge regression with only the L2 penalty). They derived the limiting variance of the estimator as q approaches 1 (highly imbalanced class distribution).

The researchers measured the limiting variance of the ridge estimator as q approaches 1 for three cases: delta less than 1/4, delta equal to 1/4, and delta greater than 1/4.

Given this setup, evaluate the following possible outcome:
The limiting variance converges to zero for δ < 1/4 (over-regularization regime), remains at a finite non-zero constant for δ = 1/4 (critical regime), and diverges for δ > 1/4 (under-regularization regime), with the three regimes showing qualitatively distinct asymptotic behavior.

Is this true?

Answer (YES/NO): YES